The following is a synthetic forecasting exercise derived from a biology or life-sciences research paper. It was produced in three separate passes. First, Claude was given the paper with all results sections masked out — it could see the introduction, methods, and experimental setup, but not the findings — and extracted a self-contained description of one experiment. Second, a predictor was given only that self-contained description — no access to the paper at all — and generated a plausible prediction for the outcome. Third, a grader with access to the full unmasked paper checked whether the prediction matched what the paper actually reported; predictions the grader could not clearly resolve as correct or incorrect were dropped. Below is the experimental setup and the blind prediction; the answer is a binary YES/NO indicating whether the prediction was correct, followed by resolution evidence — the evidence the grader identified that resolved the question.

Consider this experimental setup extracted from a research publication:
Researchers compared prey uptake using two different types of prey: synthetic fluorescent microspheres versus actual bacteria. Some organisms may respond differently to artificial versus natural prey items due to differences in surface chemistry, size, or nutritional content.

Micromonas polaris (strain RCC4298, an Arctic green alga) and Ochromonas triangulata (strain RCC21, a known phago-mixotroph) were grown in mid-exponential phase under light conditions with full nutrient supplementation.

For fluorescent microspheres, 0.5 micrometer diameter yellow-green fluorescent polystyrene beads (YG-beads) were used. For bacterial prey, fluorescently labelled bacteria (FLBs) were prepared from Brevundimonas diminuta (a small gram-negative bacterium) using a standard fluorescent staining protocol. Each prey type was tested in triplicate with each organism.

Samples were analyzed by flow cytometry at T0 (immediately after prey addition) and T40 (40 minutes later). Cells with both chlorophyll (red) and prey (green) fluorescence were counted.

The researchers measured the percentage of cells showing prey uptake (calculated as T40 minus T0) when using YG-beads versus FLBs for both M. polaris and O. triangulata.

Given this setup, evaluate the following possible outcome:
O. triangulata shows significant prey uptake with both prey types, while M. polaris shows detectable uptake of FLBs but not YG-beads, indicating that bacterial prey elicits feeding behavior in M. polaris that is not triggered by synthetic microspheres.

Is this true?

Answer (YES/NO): NO